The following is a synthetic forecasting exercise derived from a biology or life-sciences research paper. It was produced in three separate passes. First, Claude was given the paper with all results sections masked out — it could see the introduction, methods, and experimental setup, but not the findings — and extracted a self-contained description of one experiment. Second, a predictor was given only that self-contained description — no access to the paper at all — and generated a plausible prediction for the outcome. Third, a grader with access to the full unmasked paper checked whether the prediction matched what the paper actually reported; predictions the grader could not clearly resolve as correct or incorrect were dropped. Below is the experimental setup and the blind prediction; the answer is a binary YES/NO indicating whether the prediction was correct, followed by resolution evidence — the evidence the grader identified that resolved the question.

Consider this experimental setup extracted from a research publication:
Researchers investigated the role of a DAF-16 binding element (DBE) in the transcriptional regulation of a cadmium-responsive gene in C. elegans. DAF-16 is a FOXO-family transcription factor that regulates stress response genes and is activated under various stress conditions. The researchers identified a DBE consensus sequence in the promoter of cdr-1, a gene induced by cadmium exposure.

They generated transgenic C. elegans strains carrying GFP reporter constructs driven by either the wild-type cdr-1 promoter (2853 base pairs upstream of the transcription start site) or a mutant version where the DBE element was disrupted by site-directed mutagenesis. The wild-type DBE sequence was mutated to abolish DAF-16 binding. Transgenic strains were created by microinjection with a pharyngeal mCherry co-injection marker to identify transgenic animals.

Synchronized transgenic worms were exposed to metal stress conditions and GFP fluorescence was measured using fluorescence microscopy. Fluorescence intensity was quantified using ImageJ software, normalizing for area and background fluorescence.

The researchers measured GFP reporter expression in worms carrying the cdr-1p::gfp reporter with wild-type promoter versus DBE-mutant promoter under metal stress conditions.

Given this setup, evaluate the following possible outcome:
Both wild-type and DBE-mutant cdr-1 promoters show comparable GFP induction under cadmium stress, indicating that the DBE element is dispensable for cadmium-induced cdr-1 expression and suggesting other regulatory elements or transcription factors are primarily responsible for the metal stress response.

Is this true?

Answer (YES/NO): NO